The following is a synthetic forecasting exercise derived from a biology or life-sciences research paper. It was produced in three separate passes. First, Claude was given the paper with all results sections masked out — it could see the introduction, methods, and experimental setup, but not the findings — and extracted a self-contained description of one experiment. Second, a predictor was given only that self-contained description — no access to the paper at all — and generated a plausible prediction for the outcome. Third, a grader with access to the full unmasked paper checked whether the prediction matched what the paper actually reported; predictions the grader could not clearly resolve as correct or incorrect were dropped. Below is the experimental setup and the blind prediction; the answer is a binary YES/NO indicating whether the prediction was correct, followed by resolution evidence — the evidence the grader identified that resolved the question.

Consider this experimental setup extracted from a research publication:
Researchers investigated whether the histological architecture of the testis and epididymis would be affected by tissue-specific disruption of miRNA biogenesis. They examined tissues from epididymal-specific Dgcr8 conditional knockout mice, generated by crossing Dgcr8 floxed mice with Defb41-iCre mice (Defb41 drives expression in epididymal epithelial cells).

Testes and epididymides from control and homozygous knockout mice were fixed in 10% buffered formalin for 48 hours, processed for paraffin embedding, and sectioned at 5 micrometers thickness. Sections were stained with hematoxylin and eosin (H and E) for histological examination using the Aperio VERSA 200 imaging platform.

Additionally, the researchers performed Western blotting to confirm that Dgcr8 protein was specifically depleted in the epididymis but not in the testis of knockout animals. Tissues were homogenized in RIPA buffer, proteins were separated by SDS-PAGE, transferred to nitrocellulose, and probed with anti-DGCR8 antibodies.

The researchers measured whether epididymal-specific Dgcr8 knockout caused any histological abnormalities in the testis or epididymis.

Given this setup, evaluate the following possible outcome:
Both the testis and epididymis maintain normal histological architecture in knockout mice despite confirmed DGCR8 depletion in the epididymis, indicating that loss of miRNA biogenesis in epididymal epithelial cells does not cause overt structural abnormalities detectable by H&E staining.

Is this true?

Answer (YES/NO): NO